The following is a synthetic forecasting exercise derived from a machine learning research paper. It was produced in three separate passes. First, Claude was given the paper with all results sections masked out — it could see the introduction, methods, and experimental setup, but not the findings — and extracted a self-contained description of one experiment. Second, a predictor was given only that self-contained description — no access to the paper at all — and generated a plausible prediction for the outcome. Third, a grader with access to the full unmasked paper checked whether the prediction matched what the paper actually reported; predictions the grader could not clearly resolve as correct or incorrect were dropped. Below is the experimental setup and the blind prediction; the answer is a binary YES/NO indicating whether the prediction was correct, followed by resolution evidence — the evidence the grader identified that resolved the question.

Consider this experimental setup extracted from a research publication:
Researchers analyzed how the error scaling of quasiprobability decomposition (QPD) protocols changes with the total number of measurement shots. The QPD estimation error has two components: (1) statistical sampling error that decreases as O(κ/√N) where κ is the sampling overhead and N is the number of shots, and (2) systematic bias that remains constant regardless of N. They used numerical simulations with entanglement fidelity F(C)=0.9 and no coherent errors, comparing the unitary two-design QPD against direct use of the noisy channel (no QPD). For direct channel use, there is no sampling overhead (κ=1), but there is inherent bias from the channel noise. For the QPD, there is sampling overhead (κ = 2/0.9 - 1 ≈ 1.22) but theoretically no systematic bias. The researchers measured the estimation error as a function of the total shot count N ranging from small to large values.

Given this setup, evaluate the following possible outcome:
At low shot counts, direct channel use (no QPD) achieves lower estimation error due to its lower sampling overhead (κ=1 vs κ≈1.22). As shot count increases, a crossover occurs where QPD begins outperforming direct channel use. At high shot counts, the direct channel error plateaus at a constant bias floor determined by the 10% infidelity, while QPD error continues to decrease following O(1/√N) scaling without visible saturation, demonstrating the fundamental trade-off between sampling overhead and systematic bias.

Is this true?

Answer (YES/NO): NO